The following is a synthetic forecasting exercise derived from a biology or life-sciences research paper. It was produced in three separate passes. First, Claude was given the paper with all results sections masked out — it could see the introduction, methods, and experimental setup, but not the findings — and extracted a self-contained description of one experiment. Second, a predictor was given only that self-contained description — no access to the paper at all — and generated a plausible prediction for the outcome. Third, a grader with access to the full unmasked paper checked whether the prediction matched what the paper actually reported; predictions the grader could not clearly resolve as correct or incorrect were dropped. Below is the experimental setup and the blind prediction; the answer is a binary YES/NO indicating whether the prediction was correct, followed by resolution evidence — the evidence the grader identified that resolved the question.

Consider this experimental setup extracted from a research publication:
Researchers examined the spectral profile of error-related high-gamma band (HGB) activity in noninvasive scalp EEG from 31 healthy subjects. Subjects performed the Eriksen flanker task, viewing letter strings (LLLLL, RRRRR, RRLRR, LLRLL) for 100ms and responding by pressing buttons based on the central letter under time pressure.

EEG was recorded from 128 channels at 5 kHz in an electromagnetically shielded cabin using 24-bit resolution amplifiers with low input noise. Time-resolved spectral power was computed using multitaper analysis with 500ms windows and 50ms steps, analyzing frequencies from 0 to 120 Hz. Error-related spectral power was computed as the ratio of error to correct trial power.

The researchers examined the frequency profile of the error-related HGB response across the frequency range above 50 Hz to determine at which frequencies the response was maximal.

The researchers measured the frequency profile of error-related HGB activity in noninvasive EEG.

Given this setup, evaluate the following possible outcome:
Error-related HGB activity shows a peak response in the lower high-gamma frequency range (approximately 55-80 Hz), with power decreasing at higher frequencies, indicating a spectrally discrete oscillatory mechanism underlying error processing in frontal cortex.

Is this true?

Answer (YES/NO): NO